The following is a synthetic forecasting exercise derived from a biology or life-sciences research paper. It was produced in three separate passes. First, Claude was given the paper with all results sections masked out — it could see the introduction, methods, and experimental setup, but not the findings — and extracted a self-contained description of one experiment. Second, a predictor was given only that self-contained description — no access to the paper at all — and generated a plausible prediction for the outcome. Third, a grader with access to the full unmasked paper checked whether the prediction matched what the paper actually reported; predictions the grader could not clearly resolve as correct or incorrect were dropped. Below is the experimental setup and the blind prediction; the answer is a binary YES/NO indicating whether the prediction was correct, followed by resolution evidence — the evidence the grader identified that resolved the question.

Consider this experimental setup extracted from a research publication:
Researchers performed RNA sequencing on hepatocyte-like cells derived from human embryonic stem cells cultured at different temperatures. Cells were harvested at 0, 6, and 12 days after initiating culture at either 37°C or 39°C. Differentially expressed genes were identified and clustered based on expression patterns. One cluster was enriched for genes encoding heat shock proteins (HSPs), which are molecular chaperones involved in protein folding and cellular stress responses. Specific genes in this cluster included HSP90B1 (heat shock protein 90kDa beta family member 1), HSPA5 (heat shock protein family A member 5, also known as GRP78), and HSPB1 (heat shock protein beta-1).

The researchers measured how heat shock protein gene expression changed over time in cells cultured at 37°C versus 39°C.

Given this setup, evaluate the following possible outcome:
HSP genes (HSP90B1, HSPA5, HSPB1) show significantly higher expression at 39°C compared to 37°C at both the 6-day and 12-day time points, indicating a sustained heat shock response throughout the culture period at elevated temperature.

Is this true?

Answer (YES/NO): YES